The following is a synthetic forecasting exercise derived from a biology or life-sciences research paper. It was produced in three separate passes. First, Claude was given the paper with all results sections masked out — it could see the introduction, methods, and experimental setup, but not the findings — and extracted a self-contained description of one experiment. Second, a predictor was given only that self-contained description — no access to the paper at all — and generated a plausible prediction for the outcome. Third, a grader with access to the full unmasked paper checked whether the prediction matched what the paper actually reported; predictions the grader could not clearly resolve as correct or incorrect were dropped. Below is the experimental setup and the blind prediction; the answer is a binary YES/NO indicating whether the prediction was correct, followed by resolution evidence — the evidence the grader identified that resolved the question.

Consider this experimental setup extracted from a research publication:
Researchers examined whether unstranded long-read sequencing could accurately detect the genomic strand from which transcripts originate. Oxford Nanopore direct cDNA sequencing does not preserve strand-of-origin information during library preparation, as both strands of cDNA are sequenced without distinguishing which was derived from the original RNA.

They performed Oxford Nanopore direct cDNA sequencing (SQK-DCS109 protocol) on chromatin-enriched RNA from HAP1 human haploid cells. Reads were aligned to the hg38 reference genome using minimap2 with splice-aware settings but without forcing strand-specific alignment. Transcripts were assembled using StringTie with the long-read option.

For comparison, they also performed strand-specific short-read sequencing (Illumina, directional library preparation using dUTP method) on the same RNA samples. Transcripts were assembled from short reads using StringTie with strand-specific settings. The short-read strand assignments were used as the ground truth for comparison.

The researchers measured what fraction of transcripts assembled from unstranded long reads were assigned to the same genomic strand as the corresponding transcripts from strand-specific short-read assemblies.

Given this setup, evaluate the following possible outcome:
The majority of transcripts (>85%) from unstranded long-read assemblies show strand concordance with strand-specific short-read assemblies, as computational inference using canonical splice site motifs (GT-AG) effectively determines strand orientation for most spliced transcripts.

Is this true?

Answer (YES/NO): NO